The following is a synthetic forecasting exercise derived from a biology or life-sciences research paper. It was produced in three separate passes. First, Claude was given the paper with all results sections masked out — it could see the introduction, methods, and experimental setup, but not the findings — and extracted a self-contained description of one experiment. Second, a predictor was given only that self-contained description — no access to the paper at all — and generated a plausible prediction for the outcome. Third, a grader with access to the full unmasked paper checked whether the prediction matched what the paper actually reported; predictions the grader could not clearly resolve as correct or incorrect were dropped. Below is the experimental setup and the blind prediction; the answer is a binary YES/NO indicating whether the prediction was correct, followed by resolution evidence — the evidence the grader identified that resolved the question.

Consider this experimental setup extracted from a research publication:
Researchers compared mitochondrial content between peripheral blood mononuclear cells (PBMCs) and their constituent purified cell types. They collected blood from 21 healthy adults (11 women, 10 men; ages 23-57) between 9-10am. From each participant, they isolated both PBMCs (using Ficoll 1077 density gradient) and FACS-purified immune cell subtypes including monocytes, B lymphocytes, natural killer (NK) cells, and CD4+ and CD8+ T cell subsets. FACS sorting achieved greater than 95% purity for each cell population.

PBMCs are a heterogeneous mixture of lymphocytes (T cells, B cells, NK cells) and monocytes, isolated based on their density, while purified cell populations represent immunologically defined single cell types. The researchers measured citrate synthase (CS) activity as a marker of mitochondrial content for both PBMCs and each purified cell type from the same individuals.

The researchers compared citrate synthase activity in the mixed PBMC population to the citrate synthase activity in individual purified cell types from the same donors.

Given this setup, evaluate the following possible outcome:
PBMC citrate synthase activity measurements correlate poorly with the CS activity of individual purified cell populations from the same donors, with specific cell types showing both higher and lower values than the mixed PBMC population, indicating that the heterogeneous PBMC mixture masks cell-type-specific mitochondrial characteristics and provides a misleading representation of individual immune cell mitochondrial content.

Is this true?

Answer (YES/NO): NO